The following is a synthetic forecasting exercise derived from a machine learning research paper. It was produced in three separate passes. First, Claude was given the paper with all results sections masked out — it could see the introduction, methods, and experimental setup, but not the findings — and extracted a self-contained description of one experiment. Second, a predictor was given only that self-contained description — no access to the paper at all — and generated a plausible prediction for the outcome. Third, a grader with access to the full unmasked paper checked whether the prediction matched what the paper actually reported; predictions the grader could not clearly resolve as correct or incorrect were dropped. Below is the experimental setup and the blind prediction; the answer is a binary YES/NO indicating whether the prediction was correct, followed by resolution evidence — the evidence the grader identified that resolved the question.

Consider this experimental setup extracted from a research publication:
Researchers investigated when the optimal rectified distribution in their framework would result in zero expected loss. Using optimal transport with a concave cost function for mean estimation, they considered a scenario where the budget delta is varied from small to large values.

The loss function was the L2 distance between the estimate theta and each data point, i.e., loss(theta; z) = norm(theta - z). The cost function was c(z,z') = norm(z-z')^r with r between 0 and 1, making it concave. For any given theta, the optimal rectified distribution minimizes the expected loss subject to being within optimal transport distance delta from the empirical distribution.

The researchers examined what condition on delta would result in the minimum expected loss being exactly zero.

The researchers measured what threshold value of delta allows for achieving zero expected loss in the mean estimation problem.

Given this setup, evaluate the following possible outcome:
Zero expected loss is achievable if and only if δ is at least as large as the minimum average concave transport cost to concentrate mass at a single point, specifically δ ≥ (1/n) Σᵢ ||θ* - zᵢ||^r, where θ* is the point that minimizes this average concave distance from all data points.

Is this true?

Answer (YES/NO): YES